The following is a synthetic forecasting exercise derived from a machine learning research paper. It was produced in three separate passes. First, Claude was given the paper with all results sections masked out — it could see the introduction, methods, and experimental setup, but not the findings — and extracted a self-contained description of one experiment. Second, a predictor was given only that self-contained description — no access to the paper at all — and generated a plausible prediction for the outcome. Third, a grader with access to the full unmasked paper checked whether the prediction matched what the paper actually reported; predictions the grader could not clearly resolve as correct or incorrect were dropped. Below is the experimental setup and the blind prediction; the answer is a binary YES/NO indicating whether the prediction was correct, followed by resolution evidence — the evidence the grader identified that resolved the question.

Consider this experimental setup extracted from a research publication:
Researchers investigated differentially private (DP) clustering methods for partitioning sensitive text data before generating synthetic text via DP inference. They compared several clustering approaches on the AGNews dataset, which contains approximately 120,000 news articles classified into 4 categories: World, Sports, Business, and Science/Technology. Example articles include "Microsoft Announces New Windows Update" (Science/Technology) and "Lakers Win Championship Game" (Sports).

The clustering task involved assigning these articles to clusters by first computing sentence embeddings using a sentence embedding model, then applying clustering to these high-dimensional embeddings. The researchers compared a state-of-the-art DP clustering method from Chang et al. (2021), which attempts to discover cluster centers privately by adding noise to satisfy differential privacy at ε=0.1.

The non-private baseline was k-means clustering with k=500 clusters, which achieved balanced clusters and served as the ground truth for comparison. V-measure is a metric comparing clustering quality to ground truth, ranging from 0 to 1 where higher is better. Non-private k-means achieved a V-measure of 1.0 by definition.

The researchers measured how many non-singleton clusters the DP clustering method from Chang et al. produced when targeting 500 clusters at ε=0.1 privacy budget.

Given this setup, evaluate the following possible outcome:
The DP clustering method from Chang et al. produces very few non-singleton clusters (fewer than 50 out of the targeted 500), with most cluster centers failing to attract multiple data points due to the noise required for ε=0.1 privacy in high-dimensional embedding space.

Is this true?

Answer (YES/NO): YES